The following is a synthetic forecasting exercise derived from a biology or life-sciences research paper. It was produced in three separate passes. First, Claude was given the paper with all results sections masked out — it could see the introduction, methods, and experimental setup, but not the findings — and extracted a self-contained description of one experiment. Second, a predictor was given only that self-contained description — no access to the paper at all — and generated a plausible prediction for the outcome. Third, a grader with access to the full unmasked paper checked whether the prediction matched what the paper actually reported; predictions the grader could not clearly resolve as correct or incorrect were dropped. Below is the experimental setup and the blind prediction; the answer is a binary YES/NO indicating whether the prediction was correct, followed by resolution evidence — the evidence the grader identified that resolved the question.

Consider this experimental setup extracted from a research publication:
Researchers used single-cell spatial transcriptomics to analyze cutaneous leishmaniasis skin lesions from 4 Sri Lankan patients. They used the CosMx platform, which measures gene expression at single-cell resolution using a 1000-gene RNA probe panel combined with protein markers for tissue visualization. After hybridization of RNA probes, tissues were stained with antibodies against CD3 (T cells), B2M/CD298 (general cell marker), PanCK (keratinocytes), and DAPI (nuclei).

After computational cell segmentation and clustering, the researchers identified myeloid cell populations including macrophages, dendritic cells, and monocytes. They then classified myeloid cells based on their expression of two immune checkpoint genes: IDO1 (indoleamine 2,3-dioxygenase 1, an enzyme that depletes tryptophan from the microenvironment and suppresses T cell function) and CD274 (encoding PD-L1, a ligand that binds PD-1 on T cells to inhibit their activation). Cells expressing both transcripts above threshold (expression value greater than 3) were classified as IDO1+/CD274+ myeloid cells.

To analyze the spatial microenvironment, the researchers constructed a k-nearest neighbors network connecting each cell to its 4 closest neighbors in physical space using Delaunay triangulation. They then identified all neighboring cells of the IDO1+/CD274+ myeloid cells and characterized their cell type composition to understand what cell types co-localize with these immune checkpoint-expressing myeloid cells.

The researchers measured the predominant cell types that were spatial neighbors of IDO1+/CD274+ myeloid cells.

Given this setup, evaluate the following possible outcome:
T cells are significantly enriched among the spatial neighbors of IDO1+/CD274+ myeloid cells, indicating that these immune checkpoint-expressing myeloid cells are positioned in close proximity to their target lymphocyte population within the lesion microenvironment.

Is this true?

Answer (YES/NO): YES